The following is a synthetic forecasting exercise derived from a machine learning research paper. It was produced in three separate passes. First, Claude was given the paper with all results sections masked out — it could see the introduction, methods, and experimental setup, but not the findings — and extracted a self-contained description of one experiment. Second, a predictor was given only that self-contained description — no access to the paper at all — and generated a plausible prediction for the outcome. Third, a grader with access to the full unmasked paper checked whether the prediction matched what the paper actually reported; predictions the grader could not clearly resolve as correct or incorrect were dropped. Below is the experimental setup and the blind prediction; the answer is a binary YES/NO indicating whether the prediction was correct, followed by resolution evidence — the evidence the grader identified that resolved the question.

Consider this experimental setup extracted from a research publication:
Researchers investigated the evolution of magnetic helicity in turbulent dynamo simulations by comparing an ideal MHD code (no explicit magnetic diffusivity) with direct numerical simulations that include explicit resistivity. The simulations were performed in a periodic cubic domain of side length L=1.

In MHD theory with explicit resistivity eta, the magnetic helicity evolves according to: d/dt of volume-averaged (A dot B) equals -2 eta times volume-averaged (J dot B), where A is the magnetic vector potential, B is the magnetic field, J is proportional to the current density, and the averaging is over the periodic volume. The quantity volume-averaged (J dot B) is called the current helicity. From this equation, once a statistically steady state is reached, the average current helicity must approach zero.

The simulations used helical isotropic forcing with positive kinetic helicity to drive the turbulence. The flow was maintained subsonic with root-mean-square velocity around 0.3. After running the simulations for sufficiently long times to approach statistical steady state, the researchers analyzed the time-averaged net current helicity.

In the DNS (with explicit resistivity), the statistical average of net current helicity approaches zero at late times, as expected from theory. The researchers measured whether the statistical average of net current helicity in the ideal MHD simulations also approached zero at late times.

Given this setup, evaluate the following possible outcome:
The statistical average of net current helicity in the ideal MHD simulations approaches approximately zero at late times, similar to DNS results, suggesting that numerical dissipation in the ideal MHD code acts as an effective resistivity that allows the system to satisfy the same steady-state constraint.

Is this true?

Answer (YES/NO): NO